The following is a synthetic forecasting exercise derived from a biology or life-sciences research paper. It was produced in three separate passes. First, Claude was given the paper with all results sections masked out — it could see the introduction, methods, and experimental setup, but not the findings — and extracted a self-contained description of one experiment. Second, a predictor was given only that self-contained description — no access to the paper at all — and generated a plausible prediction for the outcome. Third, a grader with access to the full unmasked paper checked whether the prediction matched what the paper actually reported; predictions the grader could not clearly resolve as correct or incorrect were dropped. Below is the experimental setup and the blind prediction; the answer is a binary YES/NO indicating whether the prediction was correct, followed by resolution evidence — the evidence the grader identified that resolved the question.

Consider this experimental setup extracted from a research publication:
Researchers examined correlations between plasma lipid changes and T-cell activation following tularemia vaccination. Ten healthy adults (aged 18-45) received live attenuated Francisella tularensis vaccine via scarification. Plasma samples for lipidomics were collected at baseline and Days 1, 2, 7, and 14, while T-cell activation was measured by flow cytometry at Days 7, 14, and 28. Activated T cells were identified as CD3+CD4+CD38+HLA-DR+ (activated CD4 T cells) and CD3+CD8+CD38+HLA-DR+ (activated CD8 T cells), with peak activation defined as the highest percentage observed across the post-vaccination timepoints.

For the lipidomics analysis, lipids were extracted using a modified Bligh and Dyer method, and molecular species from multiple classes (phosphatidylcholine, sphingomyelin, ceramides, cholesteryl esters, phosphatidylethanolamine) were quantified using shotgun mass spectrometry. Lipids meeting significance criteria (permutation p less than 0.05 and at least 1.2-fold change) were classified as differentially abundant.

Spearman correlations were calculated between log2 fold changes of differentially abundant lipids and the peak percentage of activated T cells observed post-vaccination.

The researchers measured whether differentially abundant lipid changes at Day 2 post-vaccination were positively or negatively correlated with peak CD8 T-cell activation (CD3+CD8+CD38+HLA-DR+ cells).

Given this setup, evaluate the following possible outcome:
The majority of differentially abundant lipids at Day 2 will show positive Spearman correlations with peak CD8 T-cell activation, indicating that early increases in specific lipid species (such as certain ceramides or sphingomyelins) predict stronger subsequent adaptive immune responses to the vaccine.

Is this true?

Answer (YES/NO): NO